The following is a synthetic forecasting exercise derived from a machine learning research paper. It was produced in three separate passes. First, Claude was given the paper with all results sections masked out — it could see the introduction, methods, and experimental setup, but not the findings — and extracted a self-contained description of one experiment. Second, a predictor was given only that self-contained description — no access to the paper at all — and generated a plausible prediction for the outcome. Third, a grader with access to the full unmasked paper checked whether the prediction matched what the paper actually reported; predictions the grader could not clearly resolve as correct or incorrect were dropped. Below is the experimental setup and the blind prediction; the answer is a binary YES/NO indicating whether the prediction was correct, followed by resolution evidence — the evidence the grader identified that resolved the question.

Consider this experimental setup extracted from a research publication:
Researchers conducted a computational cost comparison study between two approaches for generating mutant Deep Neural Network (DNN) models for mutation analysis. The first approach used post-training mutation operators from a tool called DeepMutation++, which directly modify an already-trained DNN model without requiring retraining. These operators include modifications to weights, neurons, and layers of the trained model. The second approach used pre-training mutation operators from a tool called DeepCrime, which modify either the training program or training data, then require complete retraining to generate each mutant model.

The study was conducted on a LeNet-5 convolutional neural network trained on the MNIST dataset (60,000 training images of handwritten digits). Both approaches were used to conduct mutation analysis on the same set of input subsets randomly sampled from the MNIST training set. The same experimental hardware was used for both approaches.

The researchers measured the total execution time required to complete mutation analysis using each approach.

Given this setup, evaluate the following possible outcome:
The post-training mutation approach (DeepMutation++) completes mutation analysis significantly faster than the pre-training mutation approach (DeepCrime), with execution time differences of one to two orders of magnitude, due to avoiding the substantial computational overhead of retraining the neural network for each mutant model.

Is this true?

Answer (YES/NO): YES